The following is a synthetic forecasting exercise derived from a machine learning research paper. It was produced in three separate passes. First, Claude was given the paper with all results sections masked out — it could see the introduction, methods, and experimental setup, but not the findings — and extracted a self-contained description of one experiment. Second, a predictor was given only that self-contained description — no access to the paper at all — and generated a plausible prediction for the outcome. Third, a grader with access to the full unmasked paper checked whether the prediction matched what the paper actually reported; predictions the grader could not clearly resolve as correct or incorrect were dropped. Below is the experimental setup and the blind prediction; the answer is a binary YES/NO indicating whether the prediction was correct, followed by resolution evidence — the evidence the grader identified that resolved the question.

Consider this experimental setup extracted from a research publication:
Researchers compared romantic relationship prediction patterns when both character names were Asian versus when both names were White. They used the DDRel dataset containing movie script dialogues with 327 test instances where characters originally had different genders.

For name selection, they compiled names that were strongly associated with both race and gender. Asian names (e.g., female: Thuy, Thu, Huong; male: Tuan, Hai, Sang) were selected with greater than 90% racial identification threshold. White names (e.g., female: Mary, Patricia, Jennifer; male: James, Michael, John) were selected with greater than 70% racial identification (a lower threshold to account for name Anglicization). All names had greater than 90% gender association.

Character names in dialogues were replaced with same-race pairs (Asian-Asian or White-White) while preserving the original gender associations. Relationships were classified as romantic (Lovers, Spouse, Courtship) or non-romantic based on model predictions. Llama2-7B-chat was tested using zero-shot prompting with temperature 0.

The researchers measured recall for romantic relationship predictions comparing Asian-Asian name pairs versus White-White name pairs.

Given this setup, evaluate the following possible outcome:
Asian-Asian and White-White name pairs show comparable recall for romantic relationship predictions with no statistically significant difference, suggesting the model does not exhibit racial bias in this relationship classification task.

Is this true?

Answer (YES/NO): NO